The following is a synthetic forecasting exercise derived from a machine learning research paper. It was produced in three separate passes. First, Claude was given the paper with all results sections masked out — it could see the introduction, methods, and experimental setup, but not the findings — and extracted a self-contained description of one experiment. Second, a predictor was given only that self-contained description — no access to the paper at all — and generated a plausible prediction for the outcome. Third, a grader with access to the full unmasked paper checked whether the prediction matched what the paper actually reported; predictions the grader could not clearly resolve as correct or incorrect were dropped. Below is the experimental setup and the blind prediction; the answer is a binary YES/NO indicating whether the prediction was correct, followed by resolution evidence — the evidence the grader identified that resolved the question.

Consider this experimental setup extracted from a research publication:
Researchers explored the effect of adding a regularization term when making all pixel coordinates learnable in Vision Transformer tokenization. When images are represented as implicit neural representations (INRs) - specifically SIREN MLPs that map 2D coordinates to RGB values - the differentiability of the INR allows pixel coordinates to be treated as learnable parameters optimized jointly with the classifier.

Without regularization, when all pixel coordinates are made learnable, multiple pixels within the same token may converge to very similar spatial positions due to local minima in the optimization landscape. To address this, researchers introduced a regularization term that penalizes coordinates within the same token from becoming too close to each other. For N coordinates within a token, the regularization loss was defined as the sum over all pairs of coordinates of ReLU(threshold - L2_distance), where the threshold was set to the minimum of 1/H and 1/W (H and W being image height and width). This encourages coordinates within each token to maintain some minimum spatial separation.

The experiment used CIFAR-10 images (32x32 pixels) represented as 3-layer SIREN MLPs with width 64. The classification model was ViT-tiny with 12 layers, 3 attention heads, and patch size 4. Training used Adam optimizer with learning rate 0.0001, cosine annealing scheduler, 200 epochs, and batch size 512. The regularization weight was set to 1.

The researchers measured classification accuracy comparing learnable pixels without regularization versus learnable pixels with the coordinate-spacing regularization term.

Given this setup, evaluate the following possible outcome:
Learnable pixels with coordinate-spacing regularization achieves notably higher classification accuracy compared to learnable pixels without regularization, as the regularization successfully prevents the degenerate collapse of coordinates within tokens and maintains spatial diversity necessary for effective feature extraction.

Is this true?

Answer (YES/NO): YES